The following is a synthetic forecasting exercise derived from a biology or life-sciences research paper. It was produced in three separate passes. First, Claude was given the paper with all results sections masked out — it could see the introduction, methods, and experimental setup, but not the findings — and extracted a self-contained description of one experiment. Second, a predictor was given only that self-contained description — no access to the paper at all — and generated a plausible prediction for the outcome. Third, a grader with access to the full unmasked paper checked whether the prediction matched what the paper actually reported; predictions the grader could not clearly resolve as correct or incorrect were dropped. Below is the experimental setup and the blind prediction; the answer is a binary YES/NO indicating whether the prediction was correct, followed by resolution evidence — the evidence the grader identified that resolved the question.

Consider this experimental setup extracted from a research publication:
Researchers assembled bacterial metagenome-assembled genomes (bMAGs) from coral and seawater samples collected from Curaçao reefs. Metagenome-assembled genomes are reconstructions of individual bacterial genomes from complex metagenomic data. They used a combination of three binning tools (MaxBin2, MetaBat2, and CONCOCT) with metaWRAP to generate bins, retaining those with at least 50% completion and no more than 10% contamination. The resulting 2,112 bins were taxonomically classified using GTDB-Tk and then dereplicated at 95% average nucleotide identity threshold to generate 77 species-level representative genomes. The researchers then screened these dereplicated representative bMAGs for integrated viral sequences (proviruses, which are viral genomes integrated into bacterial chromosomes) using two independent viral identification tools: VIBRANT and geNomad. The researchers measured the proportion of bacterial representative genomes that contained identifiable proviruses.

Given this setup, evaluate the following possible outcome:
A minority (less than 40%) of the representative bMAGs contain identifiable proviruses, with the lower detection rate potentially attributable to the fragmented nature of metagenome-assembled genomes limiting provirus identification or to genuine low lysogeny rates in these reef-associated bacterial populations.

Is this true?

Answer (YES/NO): YES